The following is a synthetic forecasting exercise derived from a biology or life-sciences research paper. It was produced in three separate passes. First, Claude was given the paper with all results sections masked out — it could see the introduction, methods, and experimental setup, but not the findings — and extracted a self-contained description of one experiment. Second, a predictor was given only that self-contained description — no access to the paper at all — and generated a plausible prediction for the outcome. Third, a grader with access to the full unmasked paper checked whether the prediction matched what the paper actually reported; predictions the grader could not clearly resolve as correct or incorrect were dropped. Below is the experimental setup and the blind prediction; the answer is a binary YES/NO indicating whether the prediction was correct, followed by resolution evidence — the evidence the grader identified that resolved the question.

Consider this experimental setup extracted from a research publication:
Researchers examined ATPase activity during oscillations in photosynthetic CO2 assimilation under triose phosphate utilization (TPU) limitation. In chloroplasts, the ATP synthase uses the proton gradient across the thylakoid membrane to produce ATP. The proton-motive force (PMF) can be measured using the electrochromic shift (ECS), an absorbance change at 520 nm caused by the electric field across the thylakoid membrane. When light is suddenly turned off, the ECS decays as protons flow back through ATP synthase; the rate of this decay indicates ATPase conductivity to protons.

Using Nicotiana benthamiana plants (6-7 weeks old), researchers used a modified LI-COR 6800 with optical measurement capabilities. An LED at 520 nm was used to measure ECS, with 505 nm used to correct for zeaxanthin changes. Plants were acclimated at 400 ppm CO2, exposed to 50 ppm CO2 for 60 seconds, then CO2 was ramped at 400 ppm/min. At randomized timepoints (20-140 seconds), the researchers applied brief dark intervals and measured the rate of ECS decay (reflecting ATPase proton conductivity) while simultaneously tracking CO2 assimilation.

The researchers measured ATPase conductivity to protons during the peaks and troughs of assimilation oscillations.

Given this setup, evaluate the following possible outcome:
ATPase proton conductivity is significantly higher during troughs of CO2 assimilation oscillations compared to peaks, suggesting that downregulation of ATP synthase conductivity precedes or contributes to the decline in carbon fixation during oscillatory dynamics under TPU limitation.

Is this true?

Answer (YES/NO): NO